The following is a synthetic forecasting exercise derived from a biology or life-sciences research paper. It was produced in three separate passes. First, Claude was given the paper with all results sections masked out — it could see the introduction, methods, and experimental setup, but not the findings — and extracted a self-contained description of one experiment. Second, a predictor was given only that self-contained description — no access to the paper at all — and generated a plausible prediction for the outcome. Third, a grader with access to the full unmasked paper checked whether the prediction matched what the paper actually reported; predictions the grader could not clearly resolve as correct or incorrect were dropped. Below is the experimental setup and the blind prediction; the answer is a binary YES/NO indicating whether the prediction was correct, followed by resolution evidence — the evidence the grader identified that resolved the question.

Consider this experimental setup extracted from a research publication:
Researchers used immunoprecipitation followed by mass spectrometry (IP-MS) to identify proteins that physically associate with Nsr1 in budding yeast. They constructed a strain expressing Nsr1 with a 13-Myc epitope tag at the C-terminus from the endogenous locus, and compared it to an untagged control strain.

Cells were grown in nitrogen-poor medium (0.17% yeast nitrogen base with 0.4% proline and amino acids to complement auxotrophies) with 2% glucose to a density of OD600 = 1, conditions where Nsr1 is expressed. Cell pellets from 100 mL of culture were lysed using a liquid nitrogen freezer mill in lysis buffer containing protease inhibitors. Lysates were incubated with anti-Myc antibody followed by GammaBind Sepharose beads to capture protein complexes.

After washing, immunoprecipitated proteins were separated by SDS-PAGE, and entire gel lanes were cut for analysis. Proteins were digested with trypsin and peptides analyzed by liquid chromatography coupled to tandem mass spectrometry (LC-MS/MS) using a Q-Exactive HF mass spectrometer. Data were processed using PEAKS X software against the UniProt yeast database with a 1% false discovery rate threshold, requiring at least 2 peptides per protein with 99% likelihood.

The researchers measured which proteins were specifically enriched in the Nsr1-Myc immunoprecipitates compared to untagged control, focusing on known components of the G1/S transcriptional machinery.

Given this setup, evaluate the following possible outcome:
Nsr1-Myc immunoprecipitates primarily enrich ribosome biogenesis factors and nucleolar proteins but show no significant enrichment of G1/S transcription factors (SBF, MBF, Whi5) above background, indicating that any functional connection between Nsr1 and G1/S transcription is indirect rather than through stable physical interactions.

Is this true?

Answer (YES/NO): NO